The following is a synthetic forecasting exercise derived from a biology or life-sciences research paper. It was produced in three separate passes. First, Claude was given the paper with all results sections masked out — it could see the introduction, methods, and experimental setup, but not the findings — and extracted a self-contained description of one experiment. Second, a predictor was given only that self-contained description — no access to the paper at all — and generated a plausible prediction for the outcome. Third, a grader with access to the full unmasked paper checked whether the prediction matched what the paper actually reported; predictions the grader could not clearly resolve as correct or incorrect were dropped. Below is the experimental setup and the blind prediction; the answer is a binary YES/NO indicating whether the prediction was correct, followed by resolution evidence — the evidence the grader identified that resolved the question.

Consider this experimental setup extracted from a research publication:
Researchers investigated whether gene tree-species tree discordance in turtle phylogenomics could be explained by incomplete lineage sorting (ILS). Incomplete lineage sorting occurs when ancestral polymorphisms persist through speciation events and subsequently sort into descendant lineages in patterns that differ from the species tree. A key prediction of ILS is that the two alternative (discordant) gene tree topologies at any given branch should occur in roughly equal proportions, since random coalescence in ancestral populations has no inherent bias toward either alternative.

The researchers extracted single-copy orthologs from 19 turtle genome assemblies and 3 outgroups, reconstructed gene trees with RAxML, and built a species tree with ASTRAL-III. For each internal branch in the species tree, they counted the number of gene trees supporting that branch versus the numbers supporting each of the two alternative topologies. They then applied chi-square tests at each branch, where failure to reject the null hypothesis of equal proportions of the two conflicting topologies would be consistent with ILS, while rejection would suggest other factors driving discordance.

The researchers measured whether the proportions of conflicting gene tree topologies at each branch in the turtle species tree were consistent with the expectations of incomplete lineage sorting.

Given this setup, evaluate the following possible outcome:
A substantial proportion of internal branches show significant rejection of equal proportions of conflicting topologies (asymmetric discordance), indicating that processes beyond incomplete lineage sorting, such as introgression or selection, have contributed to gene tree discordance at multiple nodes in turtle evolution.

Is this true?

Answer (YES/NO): NO